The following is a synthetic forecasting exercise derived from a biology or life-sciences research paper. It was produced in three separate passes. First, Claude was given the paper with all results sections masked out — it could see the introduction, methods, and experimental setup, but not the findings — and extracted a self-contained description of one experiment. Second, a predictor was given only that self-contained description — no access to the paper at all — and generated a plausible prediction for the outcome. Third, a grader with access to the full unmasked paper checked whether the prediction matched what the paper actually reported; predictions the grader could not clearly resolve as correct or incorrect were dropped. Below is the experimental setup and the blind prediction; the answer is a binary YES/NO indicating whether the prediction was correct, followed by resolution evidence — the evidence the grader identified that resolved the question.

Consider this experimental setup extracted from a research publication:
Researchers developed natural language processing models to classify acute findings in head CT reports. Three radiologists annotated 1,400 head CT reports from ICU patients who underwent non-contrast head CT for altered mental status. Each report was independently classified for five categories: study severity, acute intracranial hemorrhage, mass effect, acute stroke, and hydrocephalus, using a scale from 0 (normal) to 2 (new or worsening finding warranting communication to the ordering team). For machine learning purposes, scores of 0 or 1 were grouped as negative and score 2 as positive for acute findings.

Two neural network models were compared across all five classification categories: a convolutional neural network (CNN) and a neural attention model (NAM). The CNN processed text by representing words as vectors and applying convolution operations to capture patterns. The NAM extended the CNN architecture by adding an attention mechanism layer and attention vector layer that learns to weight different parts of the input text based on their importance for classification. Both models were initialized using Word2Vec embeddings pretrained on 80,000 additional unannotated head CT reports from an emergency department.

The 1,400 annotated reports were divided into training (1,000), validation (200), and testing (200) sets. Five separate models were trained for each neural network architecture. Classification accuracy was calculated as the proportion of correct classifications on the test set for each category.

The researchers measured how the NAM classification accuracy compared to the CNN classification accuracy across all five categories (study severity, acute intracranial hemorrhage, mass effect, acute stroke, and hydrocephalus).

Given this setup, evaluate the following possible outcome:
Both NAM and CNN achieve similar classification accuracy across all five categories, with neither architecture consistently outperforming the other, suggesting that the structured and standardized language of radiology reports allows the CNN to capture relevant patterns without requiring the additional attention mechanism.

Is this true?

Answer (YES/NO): NO